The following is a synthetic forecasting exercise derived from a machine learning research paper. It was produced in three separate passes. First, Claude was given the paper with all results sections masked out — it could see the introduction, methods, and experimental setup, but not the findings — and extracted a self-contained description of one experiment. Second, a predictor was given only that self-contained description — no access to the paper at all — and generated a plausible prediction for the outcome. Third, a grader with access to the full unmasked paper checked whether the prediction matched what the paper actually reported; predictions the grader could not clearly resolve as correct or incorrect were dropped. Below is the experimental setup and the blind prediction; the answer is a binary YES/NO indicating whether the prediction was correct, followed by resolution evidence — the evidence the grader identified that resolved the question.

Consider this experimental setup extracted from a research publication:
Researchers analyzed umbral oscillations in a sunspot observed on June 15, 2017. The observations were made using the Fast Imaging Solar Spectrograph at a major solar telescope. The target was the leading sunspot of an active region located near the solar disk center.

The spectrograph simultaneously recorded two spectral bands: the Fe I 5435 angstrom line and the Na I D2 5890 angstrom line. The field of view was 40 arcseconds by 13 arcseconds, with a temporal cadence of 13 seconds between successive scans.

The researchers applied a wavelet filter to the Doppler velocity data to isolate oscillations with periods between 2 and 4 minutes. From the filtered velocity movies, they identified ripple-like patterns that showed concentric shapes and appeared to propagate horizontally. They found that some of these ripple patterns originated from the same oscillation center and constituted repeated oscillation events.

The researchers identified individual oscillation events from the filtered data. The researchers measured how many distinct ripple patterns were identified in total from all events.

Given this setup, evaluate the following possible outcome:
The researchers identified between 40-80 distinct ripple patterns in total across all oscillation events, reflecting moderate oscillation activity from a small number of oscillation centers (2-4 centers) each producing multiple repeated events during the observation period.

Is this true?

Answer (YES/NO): NO